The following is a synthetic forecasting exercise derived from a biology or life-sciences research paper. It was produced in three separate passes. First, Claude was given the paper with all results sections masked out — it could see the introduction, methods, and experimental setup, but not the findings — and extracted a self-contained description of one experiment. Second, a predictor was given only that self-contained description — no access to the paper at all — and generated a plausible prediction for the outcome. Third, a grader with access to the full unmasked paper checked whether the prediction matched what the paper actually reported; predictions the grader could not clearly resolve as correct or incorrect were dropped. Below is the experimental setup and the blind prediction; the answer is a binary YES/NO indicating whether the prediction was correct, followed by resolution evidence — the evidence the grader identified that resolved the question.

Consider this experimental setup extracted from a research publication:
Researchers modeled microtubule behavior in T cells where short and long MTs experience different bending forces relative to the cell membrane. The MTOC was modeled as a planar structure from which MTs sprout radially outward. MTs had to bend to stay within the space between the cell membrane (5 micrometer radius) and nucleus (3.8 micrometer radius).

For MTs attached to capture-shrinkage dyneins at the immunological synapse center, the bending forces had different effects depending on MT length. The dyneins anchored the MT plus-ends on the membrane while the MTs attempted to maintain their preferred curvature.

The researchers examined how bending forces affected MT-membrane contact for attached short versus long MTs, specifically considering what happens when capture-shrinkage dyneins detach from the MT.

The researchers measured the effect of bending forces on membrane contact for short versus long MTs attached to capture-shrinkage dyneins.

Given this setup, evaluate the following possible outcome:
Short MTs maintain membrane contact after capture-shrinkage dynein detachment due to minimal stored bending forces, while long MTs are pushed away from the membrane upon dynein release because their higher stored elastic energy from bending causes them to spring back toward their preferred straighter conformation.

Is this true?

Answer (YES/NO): NO